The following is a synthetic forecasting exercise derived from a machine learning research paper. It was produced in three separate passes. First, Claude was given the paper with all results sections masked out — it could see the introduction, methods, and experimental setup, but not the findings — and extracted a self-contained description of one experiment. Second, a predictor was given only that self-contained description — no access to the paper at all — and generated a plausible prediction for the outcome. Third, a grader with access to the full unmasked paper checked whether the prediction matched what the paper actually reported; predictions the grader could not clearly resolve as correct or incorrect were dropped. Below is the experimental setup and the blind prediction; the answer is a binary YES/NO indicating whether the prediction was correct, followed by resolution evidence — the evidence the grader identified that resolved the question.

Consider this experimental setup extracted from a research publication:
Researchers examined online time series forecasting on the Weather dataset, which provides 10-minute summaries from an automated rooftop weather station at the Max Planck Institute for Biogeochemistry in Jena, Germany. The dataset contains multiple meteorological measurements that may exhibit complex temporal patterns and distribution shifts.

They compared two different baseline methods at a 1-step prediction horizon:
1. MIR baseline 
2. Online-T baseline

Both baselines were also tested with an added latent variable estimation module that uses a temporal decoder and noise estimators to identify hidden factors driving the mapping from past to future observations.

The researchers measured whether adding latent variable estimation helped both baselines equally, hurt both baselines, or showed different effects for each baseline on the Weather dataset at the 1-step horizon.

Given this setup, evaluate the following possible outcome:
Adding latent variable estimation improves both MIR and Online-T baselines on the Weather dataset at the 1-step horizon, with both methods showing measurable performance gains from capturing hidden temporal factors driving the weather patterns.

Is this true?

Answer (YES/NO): YES